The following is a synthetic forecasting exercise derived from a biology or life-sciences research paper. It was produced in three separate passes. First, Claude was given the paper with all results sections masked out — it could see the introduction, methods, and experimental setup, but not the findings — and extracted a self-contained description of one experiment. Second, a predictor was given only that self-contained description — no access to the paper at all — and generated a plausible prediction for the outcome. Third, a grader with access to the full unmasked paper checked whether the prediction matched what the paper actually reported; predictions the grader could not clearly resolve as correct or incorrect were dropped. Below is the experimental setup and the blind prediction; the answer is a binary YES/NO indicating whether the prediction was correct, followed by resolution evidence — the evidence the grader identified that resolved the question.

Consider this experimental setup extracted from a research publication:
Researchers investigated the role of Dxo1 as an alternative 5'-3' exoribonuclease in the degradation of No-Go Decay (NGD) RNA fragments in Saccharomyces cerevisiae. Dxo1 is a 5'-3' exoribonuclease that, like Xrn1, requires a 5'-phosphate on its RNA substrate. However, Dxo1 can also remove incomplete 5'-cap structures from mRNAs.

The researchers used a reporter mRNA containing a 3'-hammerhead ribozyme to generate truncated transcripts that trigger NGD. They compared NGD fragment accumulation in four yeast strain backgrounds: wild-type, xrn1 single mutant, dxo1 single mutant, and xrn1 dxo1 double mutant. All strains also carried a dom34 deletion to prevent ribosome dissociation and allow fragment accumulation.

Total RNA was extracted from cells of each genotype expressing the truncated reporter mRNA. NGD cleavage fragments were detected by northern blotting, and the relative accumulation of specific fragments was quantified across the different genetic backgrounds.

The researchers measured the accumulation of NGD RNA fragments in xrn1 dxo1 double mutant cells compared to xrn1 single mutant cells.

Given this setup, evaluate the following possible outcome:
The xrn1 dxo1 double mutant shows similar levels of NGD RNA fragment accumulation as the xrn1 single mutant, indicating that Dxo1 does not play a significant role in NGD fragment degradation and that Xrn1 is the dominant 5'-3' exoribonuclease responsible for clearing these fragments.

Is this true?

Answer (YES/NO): NO